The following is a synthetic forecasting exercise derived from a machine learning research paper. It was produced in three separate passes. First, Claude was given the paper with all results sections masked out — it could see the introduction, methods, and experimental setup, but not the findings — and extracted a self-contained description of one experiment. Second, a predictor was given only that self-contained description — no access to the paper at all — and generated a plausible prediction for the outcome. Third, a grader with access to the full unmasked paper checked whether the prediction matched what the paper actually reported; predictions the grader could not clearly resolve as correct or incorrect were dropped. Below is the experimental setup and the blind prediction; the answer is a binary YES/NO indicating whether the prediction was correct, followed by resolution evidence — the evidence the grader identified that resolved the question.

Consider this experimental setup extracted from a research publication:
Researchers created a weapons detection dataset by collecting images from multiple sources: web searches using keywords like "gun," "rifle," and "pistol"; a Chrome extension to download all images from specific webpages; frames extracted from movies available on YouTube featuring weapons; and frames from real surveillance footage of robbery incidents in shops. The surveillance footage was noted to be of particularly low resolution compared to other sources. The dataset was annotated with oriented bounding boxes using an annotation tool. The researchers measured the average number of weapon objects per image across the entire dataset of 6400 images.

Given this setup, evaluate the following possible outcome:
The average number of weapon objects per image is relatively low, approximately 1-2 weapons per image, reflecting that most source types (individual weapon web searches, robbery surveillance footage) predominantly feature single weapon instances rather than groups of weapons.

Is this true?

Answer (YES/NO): YES